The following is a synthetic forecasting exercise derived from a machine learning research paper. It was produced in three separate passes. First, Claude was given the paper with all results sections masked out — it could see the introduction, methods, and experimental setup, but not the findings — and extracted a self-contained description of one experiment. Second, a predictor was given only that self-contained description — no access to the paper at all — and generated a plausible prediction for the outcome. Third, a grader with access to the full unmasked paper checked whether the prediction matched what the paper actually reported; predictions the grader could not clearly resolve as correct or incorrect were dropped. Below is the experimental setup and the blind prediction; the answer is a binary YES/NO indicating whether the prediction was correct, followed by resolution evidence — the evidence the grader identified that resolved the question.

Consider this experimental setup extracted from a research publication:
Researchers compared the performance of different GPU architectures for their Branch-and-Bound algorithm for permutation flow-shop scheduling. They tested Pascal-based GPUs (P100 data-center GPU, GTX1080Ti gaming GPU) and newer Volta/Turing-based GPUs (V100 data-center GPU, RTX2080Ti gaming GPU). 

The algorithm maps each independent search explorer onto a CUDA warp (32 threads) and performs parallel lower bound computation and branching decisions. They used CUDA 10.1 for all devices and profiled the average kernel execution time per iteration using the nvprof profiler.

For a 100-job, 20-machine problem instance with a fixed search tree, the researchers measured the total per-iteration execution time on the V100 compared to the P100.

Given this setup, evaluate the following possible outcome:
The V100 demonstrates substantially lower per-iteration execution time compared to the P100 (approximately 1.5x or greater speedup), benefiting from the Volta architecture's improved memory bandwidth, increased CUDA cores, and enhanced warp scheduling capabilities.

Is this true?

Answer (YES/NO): YES